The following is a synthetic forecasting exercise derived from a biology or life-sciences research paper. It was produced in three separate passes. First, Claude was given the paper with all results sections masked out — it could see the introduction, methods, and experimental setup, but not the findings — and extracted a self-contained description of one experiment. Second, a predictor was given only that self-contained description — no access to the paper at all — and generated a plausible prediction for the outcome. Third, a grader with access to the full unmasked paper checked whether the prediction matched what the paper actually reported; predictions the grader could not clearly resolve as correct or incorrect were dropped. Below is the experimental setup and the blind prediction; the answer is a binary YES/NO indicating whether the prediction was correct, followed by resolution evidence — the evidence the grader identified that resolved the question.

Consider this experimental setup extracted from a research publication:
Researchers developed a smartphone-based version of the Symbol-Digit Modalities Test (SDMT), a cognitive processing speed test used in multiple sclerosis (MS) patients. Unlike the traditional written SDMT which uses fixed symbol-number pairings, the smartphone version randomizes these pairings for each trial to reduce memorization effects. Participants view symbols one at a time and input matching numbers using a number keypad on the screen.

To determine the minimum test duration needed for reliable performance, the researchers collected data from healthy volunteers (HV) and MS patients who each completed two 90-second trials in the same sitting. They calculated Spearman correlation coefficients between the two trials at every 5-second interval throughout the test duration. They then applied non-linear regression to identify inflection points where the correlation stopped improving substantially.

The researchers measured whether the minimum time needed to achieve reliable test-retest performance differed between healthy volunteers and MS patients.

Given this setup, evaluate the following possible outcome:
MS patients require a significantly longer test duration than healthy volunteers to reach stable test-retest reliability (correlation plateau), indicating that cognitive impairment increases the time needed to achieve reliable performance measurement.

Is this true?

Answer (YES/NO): NO